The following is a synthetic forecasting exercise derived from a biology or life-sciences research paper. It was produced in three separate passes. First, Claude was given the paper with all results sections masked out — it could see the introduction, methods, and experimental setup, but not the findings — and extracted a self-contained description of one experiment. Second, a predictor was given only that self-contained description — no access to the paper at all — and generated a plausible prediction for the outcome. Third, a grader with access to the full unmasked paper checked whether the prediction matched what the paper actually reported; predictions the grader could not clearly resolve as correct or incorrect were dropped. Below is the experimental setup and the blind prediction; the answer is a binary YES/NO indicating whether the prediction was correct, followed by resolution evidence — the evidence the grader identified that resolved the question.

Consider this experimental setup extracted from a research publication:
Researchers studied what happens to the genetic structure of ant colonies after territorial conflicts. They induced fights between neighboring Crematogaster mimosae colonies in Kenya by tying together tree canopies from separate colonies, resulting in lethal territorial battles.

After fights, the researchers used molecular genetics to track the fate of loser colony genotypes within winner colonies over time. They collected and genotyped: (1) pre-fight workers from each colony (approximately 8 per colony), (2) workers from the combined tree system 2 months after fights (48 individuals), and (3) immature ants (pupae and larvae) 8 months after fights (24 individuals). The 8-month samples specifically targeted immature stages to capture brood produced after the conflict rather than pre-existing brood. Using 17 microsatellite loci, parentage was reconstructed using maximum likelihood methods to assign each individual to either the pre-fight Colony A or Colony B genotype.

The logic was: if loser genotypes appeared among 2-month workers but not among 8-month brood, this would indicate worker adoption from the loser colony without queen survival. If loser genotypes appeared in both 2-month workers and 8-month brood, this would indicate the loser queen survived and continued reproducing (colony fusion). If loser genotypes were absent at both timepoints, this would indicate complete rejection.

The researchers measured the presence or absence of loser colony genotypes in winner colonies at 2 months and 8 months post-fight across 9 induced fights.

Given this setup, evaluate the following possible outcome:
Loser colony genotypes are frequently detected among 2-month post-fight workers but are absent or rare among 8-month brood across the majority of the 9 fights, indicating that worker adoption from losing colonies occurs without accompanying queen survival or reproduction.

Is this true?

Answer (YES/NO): YES